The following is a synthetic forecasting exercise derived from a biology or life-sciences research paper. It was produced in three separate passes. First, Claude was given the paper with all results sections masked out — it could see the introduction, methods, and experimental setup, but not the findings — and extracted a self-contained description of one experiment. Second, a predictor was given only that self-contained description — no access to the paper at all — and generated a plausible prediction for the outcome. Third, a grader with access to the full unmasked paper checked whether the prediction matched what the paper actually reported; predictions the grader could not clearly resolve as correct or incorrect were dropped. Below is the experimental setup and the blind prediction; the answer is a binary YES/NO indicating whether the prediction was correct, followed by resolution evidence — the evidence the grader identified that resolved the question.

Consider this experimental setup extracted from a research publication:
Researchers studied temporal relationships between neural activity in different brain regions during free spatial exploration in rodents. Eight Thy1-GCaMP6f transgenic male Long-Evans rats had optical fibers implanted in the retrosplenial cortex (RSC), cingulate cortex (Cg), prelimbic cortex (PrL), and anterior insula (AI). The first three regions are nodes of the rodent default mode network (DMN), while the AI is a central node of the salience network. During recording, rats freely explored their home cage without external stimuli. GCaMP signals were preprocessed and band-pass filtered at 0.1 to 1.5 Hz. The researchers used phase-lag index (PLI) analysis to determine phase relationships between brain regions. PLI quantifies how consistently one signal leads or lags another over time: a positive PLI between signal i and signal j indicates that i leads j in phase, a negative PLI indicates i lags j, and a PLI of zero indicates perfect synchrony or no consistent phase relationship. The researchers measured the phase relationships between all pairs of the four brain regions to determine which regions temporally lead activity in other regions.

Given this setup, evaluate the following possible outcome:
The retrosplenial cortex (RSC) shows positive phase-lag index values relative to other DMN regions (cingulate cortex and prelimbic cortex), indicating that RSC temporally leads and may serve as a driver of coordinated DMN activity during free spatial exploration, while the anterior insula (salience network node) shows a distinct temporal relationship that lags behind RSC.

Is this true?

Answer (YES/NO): NO